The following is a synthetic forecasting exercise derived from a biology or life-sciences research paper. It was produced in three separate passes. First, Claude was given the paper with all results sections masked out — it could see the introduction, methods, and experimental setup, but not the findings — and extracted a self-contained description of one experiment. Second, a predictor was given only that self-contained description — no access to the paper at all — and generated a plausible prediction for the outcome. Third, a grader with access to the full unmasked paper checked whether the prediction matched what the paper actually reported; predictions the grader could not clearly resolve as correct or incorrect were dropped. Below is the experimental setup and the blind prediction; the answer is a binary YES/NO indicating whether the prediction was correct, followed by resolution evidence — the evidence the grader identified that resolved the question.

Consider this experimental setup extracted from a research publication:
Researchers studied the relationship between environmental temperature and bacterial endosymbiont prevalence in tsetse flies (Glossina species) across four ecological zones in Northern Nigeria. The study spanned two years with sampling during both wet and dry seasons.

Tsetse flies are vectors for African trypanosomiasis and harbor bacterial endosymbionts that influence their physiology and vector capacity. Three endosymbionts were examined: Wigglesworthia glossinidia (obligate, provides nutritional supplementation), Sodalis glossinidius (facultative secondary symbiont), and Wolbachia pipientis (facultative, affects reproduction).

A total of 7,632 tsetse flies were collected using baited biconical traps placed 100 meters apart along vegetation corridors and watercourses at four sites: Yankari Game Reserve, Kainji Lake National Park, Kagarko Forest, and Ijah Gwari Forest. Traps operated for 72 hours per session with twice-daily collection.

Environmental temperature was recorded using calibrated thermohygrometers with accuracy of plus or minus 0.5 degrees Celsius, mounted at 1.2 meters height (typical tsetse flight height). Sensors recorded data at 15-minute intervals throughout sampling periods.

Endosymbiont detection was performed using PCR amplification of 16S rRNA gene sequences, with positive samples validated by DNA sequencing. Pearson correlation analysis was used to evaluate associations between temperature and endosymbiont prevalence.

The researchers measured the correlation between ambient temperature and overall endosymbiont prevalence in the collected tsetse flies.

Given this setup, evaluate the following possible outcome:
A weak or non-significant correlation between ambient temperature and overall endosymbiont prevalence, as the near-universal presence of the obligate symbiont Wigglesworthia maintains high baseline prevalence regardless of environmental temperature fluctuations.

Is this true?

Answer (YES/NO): NO